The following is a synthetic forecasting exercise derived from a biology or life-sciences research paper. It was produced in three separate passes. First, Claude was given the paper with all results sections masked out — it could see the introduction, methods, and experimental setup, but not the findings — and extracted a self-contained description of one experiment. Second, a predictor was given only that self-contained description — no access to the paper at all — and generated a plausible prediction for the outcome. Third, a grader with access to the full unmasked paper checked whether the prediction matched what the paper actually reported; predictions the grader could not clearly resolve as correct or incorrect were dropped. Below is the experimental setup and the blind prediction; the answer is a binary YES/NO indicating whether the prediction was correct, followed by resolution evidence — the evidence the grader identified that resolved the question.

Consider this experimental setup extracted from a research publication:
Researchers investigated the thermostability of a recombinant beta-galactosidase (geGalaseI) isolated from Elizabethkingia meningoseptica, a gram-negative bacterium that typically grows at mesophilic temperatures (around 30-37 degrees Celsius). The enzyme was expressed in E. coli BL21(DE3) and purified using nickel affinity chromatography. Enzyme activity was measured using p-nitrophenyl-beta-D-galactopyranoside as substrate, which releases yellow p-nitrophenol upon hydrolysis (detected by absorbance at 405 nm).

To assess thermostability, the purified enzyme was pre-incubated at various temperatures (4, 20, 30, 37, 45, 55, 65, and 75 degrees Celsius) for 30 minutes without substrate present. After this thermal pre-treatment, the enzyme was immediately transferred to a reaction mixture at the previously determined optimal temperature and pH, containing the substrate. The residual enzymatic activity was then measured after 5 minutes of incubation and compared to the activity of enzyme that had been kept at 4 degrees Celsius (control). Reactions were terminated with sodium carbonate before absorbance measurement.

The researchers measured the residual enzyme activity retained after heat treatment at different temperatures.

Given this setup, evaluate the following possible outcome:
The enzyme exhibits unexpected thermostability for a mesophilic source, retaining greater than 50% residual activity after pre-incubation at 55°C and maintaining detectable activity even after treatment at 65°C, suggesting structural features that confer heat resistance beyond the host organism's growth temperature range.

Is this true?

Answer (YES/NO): NO